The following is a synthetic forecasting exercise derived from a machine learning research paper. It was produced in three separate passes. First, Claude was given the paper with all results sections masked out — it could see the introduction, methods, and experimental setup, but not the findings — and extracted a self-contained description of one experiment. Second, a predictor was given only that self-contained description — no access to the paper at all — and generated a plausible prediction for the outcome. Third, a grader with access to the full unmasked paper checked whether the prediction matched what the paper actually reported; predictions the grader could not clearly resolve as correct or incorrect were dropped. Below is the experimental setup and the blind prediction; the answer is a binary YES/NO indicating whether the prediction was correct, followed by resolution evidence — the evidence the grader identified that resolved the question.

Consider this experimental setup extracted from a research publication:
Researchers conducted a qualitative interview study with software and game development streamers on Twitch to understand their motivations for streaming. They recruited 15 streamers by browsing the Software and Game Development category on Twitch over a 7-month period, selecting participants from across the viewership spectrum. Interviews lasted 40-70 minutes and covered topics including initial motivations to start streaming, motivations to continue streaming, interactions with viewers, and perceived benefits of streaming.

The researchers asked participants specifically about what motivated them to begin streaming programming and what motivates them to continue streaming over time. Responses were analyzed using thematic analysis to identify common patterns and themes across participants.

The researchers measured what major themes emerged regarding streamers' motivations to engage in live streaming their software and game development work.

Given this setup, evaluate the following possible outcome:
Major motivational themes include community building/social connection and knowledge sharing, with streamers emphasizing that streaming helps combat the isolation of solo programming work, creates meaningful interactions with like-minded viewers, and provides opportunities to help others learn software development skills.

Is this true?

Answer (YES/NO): YES